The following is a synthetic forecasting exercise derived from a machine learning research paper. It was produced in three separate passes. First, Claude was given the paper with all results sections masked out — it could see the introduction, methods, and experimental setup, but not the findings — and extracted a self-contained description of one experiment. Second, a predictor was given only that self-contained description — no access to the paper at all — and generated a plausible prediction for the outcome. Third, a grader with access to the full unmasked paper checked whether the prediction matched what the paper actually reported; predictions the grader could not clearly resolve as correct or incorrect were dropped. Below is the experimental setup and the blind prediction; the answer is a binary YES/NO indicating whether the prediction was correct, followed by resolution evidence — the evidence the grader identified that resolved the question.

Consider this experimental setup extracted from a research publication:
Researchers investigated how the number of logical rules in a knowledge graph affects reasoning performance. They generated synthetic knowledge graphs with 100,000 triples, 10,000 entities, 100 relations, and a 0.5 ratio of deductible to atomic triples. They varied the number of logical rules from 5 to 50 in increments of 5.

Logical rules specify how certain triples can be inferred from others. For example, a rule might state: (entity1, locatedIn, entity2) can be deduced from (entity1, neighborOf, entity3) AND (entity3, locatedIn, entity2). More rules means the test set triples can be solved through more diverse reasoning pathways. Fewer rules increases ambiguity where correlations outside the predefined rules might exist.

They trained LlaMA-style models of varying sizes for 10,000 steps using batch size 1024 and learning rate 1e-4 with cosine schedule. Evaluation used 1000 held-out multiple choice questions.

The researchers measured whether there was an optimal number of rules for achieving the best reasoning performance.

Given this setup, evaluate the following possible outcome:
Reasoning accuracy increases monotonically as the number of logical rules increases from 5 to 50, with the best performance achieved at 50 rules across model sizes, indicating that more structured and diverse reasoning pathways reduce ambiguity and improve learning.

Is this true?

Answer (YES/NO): NO